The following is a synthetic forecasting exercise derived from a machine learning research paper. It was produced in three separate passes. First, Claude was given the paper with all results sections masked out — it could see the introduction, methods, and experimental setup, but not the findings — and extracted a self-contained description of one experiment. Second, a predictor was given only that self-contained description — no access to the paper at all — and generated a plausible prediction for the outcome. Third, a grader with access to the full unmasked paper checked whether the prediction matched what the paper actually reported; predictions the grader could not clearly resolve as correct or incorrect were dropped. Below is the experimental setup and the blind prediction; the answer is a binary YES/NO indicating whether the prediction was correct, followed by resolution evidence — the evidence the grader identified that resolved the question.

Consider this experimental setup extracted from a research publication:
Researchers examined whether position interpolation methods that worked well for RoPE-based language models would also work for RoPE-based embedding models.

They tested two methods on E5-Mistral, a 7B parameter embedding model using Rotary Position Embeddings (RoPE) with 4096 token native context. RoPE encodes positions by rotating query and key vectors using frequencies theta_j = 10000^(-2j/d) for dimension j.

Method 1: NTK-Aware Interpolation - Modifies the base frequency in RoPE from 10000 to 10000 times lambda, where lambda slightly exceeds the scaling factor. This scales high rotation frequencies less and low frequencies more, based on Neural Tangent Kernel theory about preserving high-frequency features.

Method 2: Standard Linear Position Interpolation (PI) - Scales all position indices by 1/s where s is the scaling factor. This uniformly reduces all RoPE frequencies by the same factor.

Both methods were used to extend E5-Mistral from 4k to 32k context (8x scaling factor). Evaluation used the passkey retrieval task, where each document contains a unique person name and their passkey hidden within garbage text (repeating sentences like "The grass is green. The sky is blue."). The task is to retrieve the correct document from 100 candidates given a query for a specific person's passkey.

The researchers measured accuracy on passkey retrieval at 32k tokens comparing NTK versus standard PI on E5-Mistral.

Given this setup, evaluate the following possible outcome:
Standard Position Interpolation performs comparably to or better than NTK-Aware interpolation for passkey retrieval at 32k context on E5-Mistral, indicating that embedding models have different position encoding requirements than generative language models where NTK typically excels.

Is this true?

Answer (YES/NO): NO